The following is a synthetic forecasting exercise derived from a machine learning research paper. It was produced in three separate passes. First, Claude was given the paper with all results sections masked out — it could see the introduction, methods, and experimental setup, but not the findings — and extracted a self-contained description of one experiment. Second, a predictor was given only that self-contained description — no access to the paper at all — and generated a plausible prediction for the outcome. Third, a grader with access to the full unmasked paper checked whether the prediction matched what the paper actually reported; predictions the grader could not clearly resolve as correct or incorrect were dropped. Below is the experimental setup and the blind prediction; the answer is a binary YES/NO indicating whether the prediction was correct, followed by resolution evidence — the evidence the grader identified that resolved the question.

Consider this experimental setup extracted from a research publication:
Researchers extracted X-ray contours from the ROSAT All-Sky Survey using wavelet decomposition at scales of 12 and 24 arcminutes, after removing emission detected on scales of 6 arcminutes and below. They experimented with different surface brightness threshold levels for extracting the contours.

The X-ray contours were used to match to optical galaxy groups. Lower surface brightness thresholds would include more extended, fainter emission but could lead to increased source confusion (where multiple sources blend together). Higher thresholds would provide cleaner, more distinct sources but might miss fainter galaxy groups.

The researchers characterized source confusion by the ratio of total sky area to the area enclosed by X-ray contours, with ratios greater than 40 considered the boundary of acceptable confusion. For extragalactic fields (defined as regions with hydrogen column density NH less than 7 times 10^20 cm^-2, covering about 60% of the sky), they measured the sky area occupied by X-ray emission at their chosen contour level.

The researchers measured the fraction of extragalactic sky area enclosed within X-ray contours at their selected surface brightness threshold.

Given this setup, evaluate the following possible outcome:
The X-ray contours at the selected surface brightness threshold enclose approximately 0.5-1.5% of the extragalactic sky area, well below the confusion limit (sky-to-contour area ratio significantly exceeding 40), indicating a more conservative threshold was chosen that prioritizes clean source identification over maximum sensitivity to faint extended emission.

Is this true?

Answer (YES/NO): NO